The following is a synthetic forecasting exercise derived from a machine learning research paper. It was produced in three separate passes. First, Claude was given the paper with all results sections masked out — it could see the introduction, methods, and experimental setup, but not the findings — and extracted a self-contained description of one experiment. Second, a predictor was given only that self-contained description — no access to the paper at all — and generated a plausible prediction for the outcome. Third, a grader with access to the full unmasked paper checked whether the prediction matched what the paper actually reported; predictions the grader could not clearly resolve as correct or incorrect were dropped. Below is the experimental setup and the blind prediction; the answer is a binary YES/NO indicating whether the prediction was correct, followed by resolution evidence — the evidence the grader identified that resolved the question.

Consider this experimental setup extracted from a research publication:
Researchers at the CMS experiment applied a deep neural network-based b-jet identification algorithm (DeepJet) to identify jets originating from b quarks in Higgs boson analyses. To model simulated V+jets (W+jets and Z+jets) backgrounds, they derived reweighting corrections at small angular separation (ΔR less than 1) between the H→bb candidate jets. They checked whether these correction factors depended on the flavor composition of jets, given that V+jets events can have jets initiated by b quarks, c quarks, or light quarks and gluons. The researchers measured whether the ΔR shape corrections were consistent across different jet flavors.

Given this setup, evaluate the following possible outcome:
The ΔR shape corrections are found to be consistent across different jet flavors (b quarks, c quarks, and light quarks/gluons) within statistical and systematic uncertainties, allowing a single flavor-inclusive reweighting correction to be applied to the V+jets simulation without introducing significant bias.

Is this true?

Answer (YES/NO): YES